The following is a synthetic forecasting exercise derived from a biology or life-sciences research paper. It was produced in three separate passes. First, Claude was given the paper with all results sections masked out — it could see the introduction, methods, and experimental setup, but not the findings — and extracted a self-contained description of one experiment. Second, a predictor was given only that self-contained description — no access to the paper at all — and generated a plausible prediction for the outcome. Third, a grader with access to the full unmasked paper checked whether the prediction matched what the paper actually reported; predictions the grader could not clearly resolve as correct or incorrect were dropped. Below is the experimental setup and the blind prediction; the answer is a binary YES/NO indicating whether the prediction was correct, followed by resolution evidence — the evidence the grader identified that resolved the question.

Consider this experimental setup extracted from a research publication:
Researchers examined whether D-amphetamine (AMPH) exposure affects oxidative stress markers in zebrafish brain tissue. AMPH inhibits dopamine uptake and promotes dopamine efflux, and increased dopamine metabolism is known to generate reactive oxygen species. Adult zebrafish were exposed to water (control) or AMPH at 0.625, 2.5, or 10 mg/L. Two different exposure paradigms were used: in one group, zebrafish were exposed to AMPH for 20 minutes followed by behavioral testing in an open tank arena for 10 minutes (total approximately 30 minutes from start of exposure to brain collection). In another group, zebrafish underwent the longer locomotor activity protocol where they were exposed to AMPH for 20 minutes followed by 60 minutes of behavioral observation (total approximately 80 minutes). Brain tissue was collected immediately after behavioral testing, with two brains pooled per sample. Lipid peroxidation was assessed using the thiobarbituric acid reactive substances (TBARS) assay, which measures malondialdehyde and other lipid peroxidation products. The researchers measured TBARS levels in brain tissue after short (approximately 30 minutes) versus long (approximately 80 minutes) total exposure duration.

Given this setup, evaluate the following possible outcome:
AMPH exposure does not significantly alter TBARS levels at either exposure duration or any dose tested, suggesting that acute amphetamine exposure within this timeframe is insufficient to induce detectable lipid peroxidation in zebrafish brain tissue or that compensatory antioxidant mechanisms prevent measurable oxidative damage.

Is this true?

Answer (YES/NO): NO